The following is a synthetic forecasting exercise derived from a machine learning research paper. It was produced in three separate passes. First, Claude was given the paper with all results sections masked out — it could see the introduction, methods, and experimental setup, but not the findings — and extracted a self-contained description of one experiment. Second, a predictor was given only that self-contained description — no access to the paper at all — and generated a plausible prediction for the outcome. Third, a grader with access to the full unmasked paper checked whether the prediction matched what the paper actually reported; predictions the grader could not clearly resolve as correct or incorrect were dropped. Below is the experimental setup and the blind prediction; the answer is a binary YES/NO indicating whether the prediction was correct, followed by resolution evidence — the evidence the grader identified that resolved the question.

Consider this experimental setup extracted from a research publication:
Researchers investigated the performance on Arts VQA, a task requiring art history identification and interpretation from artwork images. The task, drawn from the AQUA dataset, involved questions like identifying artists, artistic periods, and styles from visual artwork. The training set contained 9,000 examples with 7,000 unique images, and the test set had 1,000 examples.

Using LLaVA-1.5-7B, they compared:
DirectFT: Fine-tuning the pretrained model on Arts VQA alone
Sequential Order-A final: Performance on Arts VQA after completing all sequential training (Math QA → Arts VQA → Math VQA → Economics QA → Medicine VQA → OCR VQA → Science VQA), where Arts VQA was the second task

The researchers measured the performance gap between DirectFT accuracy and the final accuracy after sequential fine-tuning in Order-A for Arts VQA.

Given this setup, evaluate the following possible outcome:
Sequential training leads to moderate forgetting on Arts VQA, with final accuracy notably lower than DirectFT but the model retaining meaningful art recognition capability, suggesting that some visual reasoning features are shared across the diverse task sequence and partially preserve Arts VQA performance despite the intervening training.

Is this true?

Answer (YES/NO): NO